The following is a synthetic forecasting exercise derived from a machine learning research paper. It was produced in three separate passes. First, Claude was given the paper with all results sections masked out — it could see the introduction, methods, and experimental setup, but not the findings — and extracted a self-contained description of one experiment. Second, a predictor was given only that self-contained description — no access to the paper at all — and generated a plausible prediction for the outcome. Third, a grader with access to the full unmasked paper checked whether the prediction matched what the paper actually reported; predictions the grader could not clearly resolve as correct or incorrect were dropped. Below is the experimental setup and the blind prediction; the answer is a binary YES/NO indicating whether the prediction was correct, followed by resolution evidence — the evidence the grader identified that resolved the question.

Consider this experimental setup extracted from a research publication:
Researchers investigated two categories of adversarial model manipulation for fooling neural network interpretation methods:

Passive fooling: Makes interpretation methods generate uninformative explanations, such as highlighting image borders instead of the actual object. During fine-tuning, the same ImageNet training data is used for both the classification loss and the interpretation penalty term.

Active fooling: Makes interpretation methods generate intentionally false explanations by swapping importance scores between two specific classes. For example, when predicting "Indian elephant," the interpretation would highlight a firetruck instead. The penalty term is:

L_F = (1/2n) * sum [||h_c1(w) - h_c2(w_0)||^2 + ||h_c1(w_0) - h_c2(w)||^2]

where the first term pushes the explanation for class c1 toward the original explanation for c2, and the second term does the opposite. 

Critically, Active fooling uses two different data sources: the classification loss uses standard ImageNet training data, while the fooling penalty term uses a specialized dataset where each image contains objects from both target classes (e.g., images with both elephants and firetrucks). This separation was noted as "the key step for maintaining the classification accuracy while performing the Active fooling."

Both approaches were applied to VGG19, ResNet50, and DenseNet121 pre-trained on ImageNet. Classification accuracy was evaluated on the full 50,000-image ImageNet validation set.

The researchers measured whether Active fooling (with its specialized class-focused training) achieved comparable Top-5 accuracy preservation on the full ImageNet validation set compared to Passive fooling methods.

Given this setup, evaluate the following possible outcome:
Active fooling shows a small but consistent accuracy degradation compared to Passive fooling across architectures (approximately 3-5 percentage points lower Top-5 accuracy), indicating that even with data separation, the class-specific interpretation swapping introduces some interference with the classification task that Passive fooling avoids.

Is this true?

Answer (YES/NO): NO